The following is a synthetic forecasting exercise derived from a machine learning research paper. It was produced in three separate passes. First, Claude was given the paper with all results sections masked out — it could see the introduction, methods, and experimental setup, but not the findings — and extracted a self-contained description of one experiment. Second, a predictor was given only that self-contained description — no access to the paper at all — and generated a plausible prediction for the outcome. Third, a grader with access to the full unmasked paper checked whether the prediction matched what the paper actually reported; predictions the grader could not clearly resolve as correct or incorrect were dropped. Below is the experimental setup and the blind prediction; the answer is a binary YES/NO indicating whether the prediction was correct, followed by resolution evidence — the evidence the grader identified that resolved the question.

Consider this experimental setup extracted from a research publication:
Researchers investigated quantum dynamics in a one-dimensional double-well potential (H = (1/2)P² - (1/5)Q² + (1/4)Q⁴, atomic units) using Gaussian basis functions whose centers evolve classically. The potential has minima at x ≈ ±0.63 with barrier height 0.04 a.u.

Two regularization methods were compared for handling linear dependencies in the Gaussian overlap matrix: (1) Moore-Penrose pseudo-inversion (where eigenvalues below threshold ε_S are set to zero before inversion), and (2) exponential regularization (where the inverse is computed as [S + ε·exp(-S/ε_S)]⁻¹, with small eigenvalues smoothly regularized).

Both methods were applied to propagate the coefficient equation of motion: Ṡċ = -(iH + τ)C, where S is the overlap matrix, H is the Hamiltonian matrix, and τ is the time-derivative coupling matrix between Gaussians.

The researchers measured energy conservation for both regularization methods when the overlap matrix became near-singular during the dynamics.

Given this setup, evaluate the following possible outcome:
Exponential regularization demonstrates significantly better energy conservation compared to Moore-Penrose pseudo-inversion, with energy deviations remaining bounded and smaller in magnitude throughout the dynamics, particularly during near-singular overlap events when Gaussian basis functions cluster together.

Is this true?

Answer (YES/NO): NO